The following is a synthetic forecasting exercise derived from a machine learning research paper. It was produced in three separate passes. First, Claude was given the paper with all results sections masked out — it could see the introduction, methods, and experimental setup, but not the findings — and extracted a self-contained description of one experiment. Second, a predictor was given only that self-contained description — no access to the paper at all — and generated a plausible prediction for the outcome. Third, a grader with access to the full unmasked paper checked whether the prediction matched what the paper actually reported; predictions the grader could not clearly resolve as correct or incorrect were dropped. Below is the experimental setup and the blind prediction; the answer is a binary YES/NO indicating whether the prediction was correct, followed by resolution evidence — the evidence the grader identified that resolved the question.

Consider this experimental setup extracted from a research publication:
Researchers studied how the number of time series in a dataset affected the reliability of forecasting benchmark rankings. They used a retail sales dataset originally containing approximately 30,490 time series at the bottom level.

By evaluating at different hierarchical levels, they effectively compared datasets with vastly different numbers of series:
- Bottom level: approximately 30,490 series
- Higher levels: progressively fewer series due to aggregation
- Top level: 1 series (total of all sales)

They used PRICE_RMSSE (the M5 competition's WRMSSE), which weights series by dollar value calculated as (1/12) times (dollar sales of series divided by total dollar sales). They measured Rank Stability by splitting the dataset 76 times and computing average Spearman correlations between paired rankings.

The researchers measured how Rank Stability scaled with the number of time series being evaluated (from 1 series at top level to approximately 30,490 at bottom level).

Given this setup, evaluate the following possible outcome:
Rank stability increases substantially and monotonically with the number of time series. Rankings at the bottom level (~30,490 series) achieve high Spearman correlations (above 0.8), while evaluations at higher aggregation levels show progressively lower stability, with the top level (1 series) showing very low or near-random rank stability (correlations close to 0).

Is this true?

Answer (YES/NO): NO